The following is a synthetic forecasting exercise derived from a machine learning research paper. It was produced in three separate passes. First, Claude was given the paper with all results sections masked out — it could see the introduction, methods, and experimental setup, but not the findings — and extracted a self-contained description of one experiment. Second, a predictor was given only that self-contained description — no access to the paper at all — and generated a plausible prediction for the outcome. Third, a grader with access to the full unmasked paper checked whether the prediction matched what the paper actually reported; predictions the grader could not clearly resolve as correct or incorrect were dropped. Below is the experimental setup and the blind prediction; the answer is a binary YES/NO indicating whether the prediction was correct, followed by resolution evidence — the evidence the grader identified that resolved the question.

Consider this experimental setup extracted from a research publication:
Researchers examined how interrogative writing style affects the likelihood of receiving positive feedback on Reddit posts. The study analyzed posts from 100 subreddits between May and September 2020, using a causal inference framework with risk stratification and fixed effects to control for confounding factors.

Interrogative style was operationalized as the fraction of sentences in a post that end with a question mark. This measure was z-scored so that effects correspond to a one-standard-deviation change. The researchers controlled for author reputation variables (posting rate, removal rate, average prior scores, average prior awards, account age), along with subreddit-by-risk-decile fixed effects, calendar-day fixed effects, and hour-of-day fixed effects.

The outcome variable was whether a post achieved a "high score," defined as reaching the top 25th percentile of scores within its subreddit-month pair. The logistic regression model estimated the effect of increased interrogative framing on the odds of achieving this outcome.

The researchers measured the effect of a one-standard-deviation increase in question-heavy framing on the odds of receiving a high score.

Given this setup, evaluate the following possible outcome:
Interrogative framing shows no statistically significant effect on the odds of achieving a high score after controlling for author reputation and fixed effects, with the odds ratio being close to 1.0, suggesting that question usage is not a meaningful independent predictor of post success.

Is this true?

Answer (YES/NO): NO